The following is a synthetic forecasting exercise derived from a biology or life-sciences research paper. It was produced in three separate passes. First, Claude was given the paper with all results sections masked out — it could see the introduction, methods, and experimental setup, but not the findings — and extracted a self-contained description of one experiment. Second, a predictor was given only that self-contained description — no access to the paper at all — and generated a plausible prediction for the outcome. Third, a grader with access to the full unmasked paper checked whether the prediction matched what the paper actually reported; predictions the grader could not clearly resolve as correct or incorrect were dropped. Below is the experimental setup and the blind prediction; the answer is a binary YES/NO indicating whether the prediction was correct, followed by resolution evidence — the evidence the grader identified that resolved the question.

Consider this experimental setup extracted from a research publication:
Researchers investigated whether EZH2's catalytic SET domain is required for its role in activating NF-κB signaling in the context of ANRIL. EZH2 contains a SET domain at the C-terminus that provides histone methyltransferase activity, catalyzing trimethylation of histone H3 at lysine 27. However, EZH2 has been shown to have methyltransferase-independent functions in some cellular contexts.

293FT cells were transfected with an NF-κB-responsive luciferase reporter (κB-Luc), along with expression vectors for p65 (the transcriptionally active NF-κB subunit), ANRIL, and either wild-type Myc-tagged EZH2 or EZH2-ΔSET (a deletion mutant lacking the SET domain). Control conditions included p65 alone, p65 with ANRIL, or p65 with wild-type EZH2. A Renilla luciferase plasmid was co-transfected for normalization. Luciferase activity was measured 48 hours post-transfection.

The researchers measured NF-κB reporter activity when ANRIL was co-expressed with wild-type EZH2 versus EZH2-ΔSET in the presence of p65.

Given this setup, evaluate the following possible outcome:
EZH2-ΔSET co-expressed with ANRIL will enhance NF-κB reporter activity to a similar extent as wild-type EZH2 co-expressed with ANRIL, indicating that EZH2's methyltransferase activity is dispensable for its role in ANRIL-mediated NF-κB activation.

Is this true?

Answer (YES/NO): YES